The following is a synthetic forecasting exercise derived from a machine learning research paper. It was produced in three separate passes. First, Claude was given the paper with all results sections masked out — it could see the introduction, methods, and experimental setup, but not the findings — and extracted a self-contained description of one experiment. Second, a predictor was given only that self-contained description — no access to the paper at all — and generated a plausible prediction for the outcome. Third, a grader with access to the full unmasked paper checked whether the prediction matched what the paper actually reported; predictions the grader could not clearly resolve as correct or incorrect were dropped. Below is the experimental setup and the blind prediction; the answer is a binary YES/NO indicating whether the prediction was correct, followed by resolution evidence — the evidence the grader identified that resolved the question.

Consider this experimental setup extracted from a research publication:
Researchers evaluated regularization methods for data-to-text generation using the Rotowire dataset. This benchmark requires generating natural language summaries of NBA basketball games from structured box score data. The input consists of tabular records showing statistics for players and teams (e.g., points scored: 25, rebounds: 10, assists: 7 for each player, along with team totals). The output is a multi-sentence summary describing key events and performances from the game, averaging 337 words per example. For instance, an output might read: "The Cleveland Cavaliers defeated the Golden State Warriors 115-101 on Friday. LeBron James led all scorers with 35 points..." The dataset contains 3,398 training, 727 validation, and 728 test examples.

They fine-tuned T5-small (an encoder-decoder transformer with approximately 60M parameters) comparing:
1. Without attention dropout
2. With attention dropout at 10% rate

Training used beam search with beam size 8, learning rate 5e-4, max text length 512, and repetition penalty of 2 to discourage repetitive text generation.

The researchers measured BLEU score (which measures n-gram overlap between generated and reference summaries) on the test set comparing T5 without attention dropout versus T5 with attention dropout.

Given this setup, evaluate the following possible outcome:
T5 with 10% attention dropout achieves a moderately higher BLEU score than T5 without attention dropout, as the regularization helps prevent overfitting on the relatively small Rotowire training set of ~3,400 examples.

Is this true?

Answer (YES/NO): NO